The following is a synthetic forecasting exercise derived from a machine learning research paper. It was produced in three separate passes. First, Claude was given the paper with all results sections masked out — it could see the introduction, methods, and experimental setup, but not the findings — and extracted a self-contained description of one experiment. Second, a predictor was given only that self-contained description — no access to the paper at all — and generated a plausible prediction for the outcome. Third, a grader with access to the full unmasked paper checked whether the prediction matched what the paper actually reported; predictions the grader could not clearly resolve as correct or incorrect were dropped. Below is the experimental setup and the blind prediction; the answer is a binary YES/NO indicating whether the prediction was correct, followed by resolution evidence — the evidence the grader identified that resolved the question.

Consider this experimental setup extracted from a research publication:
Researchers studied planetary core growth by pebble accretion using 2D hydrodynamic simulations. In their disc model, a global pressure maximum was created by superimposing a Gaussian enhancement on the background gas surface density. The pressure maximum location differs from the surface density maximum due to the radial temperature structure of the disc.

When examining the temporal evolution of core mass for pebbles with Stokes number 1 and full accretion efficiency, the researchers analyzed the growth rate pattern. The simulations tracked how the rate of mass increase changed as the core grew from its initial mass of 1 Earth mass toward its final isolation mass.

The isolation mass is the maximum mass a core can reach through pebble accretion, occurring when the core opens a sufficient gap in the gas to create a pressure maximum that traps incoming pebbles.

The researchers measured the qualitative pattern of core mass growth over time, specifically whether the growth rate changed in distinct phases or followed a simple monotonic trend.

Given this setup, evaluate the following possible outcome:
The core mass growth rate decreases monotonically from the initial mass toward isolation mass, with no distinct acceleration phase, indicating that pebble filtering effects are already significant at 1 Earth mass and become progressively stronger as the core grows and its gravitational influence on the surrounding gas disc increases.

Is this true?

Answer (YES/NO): NO